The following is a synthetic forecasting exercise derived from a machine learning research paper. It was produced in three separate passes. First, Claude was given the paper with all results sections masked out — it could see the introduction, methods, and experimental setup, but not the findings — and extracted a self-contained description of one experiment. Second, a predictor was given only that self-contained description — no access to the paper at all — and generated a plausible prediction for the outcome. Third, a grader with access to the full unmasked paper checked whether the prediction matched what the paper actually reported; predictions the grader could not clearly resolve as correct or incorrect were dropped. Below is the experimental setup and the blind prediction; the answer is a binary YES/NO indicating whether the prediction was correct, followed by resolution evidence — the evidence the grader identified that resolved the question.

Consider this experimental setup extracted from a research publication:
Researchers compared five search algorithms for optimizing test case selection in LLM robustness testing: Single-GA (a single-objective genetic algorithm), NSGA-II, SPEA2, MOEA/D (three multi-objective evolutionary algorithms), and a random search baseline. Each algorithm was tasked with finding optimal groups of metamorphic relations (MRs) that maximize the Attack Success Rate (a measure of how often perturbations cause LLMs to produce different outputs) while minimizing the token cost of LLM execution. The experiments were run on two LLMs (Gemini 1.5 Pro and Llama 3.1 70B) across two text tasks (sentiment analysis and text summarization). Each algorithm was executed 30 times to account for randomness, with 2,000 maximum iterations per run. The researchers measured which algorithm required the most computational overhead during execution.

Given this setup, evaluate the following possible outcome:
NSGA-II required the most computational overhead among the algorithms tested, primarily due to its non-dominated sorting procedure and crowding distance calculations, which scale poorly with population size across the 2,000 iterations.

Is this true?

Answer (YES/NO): NO